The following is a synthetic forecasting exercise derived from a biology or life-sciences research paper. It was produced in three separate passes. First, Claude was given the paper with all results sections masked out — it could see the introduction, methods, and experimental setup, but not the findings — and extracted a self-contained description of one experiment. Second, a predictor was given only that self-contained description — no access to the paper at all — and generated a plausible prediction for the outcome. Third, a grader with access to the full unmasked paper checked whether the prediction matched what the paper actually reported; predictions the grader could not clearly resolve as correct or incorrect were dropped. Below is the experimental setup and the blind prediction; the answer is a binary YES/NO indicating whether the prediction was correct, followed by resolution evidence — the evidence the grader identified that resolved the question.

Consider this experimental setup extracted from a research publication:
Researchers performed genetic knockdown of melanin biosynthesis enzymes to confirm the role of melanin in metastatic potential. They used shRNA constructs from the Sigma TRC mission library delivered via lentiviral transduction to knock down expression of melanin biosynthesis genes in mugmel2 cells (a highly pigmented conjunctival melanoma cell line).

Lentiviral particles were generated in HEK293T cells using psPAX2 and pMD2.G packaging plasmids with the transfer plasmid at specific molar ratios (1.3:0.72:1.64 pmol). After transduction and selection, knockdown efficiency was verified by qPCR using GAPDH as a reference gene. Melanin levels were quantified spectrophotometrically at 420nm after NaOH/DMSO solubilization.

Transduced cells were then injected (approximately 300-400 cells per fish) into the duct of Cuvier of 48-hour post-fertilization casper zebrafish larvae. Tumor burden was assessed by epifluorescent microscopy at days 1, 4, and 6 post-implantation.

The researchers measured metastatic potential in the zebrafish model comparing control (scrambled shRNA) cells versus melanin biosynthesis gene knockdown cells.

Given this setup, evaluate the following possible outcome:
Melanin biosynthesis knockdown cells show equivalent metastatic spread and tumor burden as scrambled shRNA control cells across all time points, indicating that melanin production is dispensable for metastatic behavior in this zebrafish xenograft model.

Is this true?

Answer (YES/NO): NO